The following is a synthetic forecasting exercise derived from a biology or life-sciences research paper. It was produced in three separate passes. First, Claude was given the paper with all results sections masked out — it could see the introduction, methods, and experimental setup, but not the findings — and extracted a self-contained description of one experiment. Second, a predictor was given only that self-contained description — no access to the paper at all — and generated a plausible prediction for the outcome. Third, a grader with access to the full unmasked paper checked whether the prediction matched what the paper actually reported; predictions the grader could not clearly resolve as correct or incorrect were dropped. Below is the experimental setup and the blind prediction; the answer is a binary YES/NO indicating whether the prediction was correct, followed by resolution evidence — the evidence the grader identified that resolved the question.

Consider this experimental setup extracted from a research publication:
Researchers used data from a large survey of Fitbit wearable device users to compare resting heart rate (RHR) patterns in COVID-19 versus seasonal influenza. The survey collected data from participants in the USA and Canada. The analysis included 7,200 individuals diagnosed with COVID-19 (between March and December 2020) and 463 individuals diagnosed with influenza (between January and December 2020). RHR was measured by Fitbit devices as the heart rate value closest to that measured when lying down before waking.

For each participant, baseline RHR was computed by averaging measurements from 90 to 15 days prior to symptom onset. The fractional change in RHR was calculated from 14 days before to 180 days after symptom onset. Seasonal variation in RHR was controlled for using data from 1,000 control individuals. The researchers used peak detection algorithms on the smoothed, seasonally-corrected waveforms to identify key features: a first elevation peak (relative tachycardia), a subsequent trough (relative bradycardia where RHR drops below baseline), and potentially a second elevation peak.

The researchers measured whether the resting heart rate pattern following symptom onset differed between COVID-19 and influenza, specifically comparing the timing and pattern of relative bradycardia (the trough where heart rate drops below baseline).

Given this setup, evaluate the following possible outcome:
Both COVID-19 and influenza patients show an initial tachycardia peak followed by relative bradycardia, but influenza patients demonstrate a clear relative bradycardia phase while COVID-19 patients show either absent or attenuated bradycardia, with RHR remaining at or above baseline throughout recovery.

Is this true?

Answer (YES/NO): NO